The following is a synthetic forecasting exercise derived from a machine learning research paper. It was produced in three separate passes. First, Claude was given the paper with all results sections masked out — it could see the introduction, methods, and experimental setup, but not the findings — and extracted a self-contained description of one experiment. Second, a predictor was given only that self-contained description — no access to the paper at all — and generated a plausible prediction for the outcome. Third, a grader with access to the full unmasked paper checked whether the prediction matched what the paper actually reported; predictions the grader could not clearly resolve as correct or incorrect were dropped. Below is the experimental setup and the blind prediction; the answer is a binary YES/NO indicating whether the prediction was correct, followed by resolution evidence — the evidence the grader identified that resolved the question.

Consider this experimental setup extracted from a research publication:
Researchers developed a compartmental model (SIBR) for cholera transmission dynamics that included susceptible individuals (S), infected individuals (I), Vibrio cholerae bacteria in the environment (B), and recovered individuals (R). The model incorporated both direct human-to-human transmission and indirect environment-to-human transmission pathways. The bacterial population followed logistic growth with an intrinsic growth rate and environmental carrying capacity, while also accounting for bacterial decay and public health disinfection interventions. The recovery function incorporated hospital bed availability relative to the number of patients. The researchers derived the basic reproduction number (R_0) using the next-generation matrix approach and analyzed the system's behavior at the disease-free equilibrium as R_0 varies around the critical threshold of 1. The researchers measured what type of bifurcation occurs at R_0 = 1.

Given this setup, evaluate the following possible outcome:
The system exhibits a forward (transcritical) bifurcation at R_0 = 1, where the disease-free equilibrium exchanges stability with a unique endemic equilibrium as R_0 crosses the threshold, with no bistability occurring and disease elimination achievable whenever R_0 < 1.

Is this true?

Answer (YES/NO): YES